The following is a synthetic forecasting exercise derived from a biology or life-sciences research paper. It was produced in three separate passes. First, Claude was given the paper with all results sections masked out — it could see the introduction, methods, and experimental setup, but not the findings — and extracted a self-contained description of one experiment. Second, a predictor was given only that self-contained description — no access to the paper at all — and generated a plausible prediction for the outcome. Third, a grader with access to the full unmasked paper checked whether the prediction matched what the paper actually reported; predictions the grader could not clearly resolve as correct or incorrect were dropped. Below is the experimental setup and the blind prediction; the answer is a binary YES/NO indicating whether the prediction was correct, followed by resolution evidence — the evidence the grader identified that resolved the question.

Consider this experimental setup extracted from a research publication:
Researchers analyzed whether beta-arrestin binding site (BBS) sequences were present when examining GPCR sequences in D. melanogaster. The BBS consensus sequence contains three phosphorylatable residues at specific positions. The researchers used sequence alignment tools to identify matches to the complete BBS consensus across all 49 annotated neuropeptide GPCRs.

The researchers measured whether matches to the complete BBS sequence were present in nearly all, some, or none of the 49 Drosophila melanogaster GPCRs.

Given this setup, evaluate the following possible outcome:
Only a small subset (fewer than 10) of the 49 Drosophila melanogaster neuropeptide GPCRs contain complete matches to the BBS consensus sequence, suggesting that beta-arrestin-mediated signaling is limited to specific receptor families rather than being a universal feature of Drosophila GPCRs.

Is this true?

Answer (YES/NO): NO